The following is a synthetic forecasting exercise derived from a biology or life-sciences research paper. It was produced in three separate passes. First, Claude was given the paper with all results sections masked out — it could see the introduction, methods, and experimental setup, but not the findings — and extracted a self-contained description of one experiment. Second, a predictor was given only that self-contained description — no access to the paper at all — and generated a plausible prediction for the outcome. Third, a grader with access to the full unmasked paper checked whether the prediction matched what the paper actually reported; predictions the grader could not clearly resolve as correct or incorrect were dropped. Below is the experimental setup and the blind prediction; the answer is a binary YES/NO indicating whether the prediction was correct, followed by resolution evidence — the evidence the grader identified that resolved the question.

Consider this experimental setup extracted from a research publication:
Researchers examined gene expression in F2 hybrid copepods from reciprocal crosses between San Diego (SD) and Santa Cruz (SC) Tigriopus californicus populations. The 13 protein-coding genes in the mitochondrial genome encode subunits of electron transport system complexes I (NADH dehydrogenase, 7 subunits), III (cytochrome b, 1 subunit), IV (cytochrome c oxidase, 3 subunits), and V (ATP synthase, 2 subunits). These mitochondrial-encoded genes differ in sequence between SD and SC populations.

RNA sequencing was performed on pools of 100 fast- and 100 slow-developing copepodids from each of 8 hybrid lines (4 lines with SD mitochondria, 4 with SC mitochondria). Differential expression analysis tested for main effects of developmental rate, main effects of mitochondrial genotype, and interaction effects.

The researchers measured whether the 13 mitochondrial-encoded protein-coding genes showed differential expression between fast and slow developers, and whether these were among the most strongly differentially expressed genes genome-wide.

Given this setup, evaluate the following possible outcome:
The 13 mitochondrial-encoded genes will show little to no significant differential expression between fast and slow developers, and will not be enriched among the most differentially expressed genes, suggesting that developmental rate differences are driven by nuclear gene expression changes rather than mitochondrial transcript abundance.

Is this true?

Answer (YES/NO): YES